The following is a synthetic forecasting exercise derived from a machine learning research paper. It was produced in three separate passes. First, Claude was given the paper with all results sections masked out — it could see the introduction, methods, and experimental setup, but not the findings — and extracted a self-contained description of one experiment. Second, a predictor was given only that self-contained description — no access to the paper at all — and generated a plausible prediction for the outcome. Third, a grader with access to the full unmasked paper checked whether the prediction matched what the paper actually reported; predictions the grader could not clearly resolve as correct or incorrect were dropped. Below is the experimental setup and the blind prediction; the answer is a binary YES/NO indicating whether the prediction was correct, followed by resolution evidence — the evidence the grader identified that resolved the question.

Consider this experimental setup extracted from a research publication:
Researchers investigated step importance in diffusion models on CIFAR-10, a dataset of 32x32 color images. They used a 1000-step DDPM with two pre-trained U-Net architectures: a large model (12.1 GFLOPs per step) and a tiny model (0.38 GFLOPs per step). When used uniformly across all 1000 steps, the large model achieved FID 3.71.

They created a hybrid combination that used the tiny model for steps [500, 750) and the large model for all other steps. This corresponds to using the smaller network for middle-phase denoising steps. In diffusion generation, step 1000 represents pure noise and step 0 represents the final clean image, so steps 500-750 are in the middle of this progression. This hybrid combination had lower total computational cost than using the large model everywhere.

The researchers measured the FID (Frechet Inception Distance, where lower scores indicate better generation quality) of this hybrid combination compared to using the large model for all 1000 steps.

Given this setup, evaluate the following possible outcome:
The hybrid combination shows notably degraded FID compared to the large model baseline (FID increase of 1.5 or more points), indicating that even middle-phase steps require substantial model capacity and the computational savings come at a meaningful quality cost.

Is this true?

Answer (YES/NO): NO